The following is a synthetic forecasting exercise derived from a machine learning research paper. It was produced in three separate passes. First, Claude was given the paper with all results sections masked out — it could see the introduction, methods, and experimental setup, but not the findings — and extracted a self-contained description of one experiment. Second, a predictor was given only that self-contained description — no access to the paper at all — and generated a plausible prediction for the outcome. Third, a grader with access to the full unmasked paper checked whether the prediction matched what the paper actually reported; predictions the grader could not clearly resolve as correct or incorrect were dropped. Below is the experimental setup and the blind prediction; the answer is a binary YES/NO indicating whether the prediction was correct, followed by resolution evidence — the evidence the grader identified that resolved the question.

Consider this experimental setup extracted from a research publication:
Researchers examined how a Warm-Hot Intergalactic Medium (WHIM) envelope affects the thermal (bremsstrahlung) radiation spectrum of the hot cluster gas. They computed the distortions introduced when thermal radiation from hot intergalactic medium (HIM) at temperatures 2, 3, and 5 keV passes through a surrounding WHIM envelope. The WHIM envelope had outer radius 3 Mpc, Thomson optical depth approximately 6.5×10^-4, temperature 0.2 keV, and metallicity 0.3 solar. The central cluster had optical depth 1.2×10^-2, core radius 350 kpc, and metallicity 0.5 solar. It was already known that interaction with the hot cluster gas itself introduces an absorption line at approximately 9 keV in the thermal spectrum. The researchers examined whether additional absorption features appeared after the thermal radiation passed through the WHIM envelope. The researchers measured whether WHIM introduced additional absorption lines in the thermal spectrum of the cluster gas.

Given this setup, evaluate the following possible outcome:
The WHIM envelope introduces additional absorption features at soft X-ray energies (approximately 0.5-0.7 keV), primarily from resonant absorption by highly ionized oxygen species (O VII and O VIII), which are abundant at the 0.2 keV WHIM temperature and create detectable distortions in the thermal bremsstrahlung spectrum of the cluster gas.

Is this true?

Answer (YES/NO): NO